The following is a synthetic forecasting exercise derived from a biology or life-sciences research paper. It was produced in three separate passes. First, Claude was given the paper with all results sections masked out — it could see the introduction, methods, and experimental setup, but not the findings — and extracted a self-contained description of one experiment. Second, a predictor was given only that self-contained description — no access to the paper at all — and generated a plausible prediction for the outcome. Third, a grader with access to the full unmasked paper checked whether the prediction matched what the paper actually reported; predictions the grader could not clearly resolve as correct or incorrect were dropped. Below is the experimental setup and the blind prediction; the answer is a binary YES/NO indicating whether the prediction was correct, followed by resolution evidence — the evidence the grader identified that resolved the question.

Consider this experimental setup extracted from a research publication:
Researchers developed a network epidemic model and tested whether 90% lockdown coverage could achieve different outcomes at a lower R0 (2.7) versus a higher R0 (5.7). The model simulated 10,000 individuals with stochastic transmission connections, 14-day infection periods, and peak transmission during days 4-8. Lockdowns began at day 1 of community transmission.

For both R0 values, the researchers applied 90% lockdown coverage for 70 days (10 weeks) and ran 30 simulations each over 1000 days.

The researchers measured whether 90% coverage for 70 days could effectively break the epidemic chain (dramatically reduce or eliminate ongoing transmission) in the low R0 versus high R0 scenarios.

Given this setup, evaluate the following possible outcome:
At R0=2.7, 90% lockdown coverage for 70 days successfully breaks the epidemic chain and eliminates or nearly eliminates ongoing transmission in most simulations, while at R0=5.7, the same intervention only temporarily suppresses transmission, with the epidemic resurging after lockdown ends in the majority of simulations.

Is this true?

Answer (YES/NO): NO